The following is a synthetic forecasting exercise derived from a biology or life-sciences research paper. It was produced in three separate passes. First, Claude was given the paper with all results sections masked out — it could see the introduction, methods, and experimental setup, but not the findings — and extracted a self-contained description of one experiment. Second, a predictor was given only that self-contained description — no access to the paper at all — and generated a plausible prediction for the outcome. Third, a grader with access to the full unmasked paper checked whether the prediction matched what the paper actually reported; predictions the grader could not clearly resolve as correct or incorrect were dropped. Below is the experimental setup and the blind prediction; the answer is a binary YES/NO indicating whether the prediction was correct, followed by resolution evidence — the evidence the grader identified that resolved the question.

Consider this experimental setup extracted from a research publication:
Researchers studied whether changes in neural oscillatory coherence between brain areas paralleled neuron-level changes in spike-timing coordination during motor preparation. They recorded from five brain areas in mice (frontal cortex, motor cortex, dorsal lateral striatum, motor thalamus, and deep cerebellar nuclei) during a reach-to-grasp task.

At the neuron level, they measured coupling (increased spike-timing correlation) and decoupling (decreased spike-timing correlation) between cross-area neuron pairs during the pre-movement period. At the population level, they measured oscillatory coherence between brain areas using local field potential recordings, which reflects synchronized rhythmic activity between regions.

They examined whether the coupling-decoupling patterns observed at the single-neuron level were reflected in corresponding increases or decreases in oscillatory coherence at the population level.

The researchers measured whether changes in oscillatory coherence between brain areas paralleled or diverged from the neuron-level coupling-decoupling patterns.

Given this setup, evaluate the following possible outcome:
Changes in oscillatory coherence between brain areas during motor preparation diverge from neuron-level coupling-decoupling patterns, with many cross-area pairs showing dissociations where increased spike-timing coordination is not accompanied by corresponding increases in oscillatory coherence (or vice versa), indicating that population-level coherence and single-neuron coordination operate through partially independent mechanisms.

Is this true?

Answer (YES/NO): NO